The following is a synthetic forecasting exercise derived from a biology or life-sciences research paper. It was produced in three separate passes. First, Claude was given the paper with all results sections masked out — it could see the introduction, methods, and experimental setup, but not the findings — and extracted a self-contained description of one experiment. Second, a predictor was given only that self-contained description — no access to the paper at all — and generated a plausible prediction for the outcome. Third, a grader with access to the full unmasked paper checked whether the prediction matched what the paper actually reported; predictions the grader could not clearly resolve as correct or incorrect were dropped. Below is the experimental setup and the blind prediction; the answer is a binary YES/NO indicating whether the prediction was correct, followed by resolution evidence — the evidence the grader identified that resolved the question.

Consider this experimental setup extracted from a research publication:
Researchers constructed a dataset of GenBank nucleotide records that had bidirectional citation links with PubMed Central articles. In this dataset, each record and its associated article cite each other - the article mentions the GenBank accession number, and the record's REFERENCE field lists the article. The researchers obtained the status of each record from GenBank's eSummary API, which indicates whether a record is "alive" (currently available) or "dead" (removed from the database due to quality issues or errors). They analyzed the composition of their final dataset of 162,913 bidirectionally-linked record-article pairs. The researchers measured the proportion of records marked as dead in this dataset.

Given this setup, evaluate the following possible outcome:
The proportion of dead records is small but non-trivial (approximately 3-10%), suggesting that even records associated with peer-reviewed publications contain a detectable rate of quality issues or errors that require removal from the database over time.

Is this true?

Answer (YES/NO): NO